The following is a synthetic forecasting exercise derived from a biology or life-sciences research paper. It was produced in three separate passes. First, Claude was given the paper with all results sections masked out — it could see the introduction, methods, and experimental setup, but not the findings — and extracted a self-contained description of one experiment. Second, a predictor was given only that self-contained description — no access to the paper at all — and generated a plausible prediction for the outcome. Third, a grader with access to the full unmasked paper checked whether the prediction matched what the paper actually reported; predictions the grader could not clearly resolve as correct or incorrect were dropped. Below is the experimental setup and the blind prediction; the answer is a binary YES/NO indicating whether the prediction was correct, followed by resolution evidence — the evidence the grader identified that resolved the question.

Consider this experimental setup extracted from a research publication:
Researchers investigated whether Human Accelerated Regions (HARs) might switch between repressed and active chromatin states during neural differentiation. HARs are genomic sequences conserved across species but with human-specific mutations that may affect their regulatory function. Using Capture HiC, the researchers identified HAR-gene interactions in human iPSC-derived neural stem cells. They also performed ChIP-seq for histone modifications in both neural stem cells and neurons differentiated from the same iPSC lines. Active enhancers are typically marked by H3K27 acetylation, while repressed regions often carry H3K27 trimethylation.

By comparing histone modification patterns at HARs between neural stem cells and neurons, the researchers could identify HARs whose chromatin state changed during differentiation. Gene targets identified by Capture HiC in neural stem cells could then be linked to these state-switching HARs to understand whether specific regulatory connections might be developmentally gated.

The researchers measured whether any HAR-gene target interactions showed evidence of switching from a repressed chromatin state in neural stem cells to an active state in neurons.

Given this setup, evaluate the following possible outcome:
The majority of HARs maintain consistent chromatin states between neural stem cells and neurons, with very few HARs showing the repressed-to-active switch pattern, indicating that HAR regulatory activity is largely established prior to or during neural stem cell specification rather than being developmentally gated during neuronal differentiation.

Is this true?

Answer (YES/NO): NO